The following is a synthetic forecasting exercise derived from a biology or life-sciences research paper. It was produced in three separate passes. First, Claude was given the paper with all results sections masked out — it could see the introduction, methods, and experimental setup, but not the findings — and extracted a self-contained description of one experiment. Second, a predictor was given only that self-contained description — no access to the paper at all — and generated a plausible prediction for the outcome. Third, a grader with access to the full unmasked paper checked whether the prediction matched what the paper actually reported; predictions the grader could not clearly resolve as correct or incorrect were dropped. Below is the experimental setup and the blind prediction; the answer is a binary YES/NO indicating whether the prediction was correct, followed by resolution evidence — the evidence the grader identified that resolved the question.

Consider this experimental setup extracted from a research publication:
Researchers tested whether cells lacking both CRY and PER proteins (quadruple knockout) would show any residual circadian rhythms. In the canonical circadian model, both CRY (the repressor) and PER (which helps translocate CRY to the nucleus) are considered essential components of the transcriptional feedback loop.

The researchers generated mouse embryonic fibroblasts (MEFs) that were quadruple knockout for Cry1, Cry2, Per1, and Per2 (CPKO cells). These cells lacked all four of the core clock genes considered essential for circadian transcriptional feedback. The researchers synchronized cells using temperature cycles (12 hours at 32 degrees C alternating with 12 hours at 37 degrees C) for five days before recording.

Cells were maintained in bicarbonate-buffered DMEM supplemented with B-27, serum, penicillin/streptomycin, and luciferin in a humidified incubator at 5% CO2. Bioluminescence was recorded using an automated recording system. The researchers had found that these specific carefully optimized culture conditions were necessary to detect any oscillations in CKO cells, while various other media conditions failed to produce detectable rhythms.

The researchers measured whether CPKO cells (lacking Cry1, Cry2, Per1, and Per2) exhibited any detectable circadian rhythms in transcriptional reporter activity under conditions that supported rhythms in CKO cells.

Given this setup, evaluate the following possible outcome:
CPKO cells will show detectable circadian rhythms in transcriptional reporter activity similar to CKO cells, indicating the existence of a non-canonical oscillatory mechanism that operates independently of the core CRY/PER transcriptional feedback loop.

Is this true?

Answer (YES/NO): YES